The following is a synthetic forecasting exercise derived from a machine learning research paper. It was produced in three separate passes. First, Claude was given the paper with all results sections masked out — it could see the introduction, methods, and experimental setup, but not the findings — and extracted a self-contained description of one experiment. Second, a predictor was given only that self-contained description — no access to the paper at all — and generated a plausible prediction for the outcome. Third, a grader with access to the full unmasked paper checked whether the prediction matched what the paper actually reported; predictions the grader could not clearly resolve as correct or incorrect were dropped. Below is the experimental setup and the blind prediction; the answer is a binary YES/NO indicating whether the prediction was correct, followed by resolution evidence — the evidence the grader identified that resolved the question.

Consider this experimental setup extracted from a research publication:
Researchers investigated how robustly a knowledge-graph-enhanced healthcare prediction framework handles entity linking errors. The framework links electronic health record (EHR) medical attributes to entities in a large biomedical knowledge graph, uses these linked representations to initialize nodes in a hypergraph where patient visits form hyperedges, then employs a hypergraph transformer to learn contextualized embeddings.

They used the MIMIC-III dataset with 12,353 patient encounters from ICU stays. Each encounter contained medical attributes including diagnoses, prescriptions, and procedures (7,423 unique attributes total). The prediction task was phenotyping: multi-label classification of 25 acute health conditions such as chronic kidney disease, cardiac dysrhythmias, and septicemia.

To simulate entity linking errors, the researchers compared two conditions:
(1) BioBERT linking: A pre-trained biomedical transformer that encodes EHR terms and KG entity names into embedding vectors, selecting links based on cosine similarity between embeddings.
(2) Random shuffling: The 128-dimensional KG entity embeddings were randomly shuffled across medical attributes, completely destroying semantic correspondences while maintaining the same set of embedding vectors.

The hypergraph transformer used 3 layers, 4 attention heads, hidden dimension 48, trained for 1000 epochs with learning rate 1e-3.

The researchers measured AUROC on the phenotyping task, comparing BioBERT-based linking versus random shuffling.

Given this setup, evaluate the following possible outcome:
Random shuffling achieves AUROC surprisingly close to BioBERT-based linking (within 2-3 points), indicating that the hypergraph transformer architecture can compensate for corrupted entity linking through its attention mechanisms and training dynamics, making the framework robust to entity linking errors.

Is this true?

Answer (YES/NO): YES